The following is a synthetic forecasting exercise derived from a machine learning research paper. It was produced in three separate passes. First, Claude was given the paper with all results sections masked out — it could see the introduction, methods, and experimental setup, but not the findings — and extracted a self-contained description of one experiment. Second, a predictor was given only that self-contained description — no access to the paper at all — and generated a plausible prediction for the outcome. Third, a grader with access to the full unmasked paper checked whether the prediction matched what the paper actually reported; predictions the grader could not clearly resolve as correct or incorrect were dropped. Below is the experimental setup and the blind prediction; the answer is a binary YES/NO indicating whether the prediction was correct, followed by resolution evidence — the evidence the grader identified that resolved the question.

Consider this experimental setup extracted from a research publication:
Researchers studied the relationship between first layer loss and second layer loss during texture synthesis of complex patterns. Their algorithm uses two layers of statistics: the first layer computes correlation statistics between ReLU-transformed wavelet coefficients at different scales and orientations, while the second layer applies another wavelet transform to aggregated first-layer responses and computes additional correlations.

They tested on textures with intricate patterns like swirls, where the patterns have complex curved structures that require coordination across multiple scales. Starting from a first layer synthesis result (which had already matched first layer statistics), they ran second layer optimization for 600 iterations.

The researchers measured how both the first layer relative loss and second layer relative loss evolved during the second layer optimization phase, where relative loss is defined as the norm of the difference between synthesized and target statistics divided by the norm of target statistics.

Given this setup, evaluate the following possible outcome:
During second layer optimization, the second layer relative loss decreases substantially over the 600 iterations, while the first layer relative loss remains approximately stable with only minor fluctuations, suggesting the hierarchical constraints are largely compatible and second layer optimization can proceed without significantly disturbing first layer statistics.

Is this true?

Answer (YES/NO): NO